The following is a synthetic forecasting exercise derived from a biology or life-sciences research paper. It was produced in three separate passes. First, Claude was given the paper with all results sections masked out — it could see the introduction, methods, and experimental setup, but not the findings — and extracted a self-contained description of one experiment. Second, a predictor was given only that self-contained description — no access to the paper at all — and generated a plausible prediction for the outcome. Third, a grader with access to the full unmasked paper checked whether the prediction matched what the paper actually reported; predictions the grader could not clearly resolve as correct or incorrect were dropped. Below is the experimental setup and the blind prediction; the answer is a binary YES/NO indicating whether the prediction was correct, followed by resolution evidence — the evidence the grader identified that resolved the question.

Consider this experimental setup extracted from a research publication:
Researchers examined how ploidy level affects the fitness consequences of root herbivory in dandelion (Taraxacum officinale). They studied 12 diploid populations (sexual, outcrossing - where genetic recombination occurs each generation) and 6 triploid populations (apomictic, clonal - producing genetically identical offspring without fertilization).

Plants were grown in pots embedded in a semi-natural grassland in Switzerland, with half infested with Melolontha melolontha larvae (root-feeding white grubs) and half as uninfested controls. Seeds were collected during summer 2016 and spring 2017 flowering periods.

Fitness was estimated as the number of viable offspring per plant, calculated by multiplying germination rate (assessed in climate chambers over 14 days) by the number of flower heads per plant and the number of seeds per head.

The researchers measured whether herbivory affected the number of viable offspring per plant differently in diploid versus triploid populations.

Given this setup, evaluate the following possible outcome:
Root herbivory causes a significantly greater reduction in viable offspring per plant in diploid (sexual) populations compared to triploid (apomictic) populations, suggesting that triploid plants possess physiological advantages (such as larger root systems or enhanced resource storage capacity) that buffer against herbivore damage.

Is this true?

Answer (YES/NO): NO